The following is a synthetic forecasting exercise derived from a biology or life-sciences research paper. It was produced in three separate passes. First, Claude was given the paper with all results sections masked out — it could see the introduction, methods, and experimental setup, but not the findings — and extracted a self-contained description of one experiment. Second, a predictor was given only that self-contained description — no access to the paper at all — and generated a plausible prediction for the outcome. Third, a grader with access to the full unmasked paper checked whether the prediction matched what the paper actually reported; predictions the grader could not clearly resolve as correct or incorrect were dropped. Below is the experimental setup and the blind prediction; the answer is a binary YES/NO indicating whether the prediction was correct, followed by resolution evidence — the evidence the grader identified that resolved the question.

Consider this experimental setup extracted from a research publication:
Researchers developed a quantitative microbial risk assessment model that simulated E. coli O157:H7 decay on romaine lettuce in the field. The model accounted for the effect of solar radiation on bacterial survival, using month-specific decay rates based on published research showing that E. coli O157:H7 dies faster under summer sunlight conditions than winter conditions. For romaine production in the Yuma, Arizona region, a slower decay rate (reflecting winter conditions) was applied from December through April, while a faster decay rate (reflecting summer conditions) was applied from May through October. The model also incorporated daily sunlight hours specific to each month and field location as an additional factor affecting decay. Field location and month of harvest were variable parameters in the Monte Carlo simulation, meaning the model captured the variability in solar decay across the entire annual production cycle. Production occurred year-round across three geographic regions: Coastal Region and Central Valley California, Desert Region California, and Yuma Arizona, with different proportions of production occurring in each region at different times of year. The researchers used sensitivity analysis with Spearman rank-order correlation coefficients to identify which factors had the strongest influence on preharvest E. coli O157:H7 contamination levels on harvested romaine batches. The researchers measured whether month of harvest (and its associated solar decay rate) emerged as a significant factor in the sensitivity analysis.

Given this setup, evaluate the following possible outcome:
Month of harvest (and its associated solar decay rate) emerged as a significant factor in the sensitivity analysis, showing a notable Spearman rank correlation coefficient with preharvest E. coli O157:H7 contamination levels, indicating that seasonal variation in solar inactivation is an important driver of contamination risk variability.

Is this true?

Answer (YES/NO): NO